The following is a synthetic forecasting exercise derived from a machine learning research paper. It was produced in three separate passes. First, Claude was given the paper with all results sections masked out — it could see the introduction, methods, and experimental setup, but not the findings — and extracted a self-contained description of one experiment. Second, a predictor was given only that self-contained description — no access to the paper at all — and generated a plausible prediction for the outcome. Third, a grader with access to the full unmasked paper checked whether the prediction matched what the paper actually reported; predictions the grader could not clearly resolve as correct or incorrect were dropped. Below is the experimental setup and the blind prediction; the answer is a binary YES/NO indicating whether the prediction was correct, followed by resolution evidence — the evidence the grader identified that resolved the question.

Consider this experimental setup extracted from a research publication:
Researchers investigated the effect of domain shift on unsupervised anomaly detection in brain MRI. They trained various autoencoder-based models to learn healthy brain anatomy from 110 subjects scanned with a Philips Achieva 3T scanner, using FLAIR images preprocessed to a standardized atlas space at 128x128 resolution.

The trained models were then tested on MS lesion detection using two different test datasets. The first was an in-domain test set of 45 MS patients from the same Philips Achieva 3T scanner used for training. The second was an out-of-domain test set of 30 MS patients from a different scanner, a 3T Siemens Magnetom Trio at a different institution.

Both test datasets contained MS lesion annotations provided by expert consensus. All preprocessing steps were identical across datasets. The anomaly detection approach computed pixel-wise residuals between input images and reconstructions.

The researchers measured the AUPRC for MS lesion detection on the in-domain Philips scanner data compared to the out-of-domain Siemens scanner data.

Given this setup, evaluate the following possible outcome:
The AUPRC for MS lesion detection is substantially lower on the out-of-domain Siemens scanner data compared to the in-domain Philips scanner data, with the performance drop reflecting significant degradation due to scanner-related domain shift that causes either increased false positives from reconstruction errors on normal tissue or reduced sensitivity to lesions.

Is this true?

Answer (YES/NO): NO